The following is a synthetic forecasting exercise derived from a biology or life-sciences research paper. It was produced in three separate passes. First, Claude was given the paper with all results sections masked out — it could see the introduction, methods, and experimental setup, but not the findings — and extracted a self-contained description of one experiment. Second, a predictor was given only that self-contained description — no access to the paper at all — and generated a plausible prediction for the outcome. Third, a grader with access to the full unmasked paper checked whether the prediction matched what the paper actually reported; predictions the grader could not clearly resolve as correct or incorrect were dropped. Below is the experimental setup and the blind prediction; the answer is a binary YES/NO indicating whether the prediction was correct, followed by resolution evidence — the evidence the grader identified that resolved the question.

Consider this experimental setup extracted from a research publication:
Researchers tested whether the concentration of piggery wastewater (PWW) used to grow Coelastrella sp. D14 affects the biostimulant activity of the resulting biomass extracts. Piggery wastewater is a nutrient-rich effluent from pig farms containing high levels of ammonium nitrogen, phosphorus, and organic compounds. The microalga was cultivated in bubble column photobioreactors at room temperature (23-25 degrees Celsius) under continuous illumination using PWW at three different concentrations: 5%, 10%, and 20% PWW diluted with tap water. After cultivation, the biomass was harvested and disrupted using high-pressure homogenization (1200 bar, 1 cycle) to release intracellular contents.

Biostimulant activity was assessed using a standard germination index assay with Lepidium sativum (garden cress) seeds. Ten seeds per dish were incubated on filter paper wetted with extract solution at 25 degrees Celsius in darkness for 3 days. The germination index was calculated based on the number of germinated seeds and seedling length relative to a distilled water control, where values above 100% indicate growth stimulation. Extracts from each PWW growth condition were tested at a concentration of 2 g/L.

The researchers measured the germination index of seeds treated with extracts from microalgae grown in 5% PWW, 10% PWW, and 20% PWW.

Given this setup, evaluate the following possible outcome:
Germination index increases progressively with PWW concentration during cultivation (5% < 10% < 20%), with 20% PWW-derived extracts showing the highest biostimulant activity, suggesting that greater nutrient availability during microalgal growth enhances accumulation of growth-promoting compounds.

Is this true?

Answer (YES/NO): NO